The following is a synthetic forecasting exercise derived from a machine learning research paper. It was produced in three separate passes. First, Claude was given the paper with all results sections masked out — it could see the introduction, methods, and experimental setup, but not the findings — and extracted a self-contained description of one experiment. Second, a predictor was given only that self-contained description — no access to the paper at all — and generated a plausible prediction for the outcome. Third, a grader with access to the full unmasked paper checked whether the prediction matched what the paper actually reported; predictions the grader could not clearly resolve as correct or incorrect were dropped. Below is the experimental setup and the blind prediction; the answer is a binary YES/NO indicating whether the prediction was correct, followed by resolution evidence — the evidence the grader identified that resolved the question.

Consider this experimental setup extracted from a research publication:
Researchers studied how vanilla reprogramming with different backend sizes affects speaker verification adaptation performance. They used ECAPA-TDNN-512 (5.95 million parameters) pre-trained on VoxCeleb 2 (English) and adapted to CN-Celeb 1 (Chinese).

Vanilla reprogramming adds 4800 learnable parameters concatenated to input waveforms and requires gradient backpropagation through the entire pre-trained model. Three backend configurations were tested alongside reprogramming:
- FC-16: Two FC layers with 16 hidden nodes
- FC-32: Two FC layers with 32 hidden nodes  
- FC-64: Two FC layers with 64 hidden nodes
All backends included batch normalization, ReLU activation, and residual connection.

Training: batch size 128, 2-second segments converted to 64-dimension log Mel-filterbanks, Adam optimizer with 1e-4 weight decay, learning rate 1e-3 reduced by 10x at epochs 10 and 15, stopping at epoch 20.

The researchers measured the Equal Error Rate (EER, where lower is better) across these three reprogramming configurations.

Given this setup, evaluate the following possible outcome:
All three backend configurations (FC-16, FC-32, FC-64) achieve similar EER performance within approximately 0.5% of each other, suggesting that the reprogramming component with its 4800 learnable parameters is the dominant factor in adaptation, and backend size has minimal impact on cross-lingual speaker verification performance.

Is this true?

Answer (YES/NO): YES